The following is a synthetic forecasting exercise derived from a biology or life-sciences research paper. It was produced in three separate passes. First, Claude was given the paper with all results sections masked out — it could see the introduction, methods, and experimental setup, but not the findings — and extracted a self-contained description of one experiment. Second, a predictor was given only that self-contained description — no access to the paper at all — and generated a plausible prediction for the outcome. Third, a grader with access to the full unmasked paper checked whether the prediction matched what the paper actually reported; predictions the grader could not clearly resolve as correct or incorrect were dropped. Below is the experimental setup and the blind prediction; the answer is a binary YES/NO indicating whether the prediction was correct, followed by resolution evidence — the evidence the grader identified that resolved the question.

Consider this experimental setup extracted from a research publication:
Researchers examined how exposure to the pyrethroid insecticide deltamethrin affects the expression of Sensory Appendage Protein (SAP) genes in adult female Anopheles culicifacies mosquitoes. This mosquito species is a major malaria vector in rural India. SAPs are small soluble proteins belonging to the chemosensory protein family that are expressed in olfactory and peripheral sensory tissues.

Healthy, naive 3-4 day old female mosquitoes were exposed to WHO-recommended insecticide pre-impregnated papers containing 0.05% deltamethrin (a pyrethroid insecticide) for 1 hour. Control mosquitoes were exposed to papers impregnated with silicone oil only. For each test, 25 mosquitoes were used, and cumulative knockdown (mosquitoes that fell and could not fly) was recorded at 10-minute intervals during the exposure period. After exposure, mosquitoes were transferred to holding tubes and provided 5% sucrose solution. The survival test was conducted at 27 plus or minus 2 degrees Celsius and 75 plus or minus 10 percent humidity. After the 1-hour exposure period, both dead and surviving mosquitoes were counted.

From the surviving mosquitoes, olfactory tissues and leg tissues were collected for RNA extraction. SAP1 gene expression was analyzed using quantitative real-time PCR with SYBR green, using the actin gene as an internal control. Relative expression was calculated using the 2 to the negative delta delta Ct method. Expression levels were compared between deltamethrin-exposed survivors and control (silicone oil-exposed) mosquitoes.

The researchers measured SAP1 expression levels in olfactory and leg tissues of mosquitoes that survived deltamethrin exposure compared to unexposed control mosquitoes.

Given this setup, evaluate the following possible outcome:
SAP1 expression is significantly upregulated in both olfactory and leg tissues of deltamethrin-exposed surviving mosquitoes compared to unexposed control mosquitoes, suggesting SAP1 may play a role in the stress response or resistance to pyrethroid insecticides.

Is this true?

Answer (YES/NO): YES